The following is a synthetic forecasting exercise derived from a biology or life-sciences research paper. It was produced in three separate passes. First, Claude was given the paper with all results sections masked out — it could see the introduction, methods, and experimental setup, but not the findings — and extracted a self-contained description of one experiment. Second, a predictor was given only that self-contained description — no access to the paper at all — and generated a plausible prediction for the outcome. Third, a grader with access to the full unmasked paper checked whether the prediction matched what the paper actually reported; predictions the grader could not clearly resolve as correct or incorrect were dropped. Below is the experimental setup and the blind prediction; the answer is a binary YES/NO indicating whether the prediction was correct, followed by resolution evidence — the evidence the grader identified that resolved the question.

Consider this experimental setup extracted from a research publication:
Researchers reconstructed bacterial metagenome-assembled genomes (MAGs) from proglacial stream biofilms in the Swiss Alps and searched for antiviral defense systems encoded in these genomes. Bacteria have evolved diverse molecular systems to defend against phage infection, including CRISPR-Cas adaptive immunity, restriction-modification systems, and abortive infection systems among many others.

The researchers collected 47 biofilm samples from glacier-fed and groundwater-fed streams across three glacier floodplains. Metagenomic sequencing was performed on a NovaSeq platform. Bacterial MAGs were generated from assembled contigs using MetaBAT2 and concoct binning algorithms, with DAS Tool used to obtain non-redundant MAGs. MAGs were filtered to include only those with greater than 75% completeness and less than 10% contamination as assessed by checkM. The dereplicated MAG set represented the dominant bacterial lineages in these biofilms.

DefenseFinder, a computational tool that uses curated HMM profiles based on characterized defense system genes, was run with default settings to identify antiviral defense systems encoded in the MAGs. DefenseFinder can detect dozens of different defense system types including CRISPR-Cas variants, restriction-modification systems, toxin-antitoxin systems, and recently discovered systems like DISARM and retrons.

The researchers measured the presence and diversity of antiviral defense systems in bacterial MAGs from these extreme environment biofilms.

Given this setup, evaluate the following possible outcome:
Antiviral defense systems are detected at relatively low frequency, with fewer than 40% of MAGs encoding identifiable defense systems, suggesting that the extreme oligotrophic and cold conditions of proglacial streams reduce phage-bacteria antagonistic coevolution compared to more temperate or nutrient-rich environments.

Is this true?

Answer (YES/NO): NO